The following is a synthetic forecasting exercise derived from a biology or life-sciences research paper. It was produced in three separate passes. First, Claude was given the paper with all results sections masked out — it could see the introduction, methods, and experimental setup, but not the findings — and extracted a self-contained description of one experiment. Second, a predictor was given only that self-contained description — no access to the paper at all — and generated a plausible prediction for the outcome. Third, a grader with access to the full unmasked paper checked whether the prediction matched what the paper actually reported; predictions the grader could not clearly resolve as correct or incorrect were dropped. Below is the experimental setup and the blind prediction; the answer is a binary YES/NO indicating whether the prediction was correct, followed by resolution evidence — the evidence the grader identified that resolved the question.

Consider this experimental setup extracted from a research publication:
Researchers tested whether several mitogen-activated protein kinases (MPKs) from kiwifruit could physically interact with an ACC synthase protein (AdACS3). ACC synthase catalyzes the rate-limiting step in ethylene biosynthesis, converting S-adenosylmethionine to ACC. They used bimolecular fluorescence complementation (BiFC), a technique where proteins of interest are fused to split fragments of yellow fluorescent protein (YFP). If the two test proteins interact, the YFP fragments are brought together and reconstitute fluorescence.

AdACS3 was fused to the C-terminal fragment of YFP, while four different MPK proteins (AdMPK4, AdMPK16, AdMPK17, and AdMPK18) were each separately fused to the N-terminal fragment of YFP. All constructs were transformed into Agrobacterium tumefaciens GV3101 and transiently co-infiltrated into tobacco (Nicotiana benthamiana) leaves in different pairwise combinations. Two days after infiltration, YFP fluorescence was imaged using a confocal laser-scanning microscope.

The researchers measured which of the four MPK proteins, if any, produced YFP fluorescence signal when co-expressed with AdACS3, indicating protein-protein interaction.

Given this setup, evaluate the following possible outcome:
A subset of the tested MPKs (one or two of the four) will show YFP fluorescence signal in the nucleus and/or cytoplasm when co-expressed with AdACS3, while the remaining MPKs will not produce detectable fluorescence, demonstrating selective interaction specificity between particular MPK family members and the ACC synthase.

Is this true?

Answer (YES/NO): NO